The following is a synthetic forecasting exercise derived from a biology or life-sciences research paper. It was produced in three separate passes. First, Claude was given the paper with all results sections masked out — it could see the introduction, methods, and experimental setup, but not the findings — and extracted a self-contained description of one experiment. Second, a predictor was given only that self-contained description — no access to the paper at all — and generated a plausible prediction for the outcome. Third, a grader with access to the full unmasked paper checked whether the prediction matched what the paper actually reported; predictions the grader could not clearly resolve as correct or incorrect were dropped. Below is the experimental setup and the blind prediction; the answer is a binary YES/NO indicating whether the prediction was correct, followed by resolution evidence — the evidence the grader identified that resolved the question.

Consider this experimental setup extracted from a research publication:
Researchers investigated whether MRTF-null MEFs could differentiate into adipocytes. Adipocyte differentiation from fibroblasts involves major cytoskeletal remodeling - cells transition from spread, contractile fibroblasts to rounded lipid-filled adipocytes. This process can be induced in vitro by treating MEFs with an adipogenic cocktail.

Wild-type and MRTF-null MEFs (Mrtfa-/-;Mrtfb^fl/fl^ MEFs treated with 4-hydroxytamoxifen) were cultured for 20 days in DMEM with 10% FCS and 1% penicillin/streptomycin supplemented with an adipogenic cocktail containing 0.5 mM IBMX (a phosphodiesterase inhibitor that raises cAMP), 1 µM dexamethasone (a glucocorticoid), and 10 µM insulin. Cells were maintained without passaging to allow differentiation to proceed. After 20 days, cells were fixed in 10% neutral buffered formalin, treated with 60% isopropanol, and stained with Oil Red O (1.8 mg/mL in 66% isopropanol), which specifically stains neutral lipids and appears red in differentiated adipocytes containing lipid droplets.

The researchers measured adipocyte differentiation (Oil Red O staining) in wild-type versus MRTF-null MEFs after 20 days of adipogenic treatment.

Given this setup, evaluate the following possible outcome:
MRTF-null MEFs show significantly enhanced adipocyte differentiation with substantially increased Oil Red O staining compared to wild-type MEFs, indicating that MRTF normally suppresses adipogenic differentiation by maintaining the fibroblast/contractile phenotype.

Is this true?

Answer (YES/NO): NO